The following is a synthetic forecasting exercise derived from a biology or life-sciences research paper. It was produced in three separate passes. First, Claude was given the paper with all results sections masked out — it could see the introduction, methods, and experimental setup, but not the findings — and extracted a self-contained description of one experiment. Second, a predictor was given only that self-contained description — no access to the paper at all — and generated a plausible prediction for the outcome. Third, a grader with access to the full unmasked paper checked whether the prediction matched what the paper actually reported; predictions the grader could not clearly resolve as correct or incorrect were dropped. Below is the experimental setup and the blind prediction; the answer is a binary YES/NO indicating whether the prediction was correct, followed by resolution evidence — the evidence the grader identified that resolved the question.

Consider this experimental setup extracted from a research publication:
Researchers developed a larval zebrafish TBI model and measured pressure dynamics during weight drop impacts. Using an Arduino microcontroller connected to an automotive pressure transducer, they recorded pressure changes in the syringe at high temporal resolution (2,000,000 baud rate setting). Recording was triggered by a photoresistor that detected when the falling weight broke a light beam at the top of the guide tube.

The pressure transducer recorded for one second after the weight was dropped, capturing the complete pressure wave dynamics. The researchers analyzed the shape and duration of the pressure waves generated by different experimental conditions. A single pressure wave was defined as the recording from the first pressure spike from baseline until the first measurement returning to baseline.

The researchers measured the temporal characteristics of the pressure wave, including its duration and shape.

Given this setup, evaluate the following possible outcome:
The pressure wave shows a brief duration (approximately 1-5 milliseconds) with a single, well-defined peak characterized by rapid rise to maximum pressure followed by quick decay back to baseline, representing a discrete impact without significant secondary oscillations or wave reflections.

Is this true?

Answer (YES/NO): NO